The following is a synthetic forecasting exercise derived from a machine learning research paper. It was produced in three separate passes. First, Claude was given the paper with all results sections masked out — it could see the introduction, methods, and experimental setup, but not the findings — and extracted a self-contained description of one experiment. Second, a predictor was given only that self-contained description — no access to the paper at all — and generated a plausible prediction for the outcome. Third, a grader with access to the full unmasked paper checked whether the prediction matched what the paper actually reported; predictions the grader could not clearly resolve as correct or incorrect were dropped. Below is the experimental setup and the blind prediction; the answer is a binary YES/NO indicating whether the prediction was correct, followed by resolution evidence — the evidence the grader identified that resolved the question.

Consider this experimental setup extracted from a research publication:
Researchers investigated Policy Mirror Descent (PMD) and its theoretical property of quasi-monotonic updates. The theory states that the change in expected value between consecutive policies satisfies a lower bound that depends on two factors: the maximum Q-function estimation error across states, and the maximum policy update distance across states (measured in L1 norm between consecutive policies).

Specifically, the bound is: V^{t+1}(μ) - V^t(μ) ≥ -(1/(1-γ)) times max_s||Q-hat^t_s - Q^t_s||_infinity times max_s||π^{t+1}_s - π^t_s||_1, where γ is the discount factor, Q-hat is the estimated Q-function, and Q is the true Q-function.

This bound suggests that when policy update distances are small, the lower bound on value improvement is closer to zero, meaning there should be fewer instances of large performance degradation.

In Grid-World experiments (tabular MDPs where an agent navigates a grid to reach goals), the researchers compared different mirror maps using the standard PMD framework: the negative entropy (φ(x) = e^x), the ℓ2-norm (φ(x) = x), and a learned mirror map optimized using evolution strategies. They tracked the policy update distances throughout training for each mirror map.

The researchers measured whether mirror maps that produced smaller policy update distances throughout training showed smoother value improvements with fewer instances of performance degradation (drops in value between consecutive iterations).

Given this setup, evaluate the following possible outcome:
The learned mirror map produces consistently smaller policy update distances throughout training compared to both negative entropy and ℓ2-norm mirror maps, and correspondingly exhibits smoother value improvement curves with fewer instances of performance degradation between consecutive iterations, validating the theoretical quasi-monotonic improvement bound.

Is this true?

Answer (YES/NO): NO